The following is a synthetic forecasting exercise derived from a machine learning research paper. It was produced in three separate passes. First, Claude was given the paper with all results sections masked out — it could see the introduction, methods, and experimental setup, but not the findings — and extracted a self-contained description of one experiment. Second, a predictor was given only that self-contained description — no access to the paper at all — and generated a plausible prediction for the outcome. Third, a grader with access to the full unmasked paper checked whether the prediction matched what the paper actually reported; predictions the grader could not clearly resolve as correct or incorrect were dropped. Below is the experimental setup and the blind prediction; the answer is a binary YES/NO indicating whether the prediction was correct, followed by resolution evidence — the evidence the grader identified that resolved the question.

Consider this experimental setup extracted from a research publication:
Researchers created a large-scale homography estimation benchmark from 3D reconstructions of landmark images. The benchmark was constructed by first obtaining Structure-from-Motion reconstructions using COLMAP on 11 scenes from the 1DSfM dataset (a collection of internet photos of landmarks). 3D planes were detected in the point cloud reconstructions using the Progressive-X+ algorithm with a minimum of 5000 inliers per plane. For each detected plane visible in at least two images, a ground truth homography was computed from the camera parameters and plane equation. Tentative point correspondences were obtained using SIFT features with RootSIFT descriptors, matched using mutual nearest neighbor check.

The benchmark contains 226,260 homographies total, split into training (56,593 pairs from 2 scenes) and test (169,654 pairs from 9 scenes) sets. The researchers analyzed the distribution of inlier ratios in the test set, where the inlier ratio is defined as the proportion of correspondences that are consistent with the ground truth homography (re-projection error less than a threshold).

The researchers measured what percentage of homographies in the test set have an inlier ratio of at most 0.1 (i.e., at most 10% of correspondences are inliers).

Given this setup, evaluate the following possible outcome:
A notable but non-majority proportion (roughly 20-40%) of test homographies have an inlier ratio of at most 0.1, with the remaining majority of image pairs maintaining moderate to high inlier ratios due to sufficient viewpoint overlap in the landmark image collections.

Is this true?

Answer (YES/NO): NO